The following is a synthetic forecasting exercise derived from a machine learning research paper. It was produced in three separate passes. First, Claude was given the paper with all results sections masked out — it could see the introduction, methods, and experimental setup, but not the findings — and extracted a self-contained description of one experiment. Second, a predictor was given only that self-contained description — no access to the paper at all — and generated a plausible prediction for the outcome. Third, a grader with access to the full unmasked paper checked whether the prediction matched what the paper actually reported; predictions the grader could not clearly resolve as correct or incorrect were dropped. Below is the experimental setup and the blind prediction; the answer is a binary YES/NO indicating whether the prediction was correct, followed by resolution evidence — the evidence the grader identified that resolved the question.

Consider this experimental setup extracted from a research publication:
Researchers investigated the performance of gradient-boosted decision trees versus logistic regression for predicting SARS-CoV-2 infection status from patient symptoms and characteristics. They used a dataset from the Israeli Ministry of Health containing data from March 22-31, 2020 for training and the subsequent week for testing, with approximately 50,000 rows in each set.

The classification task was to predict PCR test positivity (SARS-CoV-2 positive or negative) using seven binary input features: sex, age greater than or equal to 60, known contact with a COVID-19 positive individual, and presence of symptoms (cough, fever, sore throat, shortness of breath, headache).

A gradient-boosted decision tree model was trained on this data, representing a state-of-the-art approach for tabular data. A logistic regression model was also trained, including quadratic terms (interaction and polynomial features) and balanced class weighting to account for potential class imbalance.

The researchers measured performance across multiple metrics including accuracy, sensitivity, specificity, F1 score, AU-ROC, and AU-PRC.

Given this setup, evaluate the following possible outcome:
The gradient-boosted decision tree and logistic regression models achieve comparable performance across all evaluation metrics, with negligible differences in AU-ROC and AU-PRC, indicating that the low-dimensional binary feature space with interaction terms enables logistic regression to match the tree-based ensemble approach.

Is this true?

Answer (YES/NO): YES